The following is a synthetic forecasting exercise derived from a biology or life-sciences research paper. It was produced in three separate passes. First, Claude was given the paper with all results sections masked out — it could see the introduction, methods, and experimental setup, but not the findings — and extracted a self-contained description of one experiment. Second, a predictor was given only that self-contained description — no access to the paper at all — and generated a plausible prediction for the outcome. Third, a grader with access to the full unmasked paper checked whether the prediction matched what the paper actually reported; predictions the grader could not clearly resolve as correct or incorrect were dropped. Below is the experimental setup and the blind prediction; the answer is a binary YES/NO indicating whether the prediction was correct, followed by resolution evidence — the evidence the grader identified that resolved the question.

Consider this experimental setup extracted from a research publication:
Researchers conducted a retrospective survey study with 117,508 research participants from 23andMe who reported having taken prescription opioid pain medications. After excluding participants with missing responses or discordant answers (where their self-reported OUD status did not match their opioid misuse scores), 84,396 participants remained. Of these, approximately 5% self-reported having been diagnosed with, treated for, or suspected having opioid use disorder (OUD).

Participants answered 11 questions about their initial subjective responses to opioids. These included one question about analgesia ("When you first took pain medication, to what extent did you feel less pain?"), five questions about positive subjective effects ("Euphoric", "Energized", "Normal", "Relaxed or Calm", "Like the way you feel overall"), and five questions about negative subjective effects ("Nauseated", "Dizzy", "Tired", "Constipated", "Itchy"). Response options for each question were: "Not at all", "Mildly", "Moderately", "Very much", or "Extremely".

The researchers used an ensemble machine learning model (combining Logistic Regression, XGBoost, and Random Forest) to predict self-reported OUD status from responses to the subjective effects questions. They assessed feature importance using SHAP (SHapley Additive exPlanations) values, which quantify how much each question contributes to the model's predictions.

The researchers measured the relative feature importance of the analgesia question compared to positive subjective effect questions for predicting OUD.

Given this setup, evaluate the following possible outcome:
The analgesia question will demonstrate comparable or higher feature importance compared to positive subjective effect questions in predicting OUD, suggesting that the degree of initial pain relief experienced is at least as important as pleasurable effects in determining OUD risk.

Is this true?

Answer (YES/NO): NO